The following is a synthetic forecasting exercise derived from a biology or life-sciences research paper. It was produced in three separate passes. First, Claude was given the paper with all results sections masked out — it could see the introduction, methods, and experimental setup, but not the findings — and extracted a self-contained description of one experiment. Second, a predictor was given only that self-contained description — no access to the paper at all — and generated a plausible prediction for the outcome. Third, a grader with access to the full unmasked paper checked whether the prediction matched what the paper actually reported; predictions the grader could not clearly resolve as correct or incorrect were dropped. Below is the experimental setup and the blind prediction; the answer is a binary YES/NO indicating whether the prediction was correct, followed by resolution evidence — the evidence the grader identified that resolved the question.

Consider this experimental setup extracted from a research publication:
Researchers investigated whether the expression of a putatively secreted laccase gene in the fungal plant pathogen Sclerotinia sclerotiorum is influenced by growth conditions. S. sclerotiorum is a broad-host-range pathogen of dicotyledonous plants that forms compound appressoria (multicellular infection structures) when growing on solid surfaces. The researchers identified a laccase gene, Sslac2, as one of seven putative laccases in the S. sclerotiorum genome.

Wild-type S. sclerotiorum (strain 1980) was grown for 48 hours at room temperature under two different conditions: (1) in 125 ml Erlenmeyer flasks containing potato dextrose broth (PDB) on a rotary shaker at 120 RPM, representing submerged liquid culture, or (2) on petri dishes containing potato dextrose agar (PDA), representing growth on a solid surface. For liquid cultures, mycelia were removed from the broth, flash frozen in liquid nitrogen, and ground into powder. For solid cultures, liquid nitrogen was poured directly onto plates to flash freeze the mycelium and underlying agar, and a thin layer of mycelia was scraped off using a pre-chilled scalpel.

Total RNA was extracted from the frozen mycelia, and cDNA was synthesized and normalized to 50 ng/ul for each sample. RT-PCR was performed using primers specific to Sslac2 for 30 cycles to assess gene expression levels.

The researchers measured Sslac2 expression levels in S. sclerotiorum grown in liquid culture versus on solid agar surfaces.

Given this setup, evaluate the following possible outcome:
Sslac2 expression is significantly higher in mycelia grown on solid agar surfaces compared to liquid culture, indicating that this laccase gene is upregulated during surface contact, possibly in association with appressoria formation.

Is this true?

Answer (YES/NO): YES